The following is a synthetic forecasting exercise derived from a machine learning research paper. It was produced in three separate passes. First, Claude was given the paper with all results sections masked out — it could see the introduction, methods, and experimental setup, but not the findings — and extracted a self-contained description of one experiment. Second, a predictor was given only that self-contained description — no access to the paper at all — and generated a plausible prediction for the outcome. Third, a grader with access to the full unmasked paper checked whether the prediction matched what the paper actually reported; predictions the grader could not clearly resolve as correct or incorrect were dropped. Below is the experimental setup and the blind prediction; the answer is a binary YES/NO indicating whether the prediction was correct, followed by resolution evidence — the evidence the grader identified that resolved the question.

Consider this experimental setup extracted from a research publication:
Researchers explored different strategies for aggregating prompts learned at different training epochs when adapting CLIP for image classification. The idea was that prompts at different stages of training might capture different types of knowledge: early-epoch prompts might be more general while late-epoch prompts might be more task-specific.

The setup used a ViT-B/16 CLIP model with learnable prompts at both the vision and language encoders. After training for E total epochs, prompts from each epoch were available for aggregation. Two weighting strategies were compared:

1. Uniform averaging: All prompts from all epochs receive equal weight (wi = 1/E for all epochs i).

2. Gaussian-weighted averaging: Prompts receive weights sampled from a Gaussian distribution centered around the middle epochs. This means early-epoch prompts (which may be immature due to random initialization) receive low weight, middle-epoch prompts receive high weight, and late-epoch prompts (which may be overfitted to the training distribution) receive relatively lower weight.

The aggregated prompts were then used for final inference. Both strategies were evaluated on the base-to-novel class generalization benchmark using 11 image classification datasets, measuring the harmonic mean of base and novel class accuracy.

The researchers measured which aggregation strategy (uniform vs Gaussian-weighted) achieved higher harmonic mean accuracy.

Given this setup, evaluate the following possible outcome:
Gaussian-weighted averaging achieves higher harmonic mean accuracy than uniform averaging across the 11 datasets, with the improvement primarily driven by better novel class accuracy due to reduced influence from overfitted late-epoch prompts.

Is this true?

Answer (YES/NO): NO